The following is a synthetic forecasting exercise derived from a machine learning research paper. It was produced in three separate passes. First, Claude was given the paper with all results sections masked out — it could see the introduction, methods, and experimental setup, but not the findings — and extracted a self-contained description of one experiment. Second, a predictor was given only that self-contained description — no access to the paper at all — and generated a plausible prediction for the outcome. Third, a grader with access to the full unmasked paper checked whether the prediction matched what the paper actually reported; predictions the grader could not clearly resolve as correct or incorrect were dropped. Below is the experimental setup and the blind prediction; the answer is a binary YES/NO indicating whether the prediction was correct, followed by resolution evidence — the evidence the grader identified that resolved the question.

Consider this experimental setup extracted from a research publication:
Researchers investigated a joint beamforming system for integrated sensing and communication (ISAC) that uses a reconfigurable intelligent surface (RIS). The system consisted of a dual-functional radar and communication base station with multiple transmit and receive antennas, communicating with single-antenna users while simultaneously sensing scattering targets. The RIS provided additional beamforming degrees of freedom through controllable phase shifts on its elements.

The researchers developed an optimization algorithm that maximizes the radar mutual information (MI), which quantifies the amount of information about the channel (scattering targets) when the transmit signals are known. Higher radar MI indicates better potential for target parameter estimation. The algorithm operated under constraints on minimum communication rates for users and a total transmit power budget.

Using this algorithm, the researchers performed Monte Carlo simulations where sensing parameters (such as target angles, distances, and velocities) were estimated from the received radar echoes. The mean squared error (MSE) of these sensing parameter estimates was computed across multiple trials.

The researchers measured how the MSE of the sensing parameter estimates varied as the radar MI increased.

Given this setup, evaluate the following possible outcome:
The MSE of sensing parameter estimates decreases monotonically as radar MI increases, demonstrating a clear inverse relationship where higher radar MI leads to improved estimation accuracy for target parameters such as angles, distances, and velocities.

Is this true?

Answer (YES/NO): YES